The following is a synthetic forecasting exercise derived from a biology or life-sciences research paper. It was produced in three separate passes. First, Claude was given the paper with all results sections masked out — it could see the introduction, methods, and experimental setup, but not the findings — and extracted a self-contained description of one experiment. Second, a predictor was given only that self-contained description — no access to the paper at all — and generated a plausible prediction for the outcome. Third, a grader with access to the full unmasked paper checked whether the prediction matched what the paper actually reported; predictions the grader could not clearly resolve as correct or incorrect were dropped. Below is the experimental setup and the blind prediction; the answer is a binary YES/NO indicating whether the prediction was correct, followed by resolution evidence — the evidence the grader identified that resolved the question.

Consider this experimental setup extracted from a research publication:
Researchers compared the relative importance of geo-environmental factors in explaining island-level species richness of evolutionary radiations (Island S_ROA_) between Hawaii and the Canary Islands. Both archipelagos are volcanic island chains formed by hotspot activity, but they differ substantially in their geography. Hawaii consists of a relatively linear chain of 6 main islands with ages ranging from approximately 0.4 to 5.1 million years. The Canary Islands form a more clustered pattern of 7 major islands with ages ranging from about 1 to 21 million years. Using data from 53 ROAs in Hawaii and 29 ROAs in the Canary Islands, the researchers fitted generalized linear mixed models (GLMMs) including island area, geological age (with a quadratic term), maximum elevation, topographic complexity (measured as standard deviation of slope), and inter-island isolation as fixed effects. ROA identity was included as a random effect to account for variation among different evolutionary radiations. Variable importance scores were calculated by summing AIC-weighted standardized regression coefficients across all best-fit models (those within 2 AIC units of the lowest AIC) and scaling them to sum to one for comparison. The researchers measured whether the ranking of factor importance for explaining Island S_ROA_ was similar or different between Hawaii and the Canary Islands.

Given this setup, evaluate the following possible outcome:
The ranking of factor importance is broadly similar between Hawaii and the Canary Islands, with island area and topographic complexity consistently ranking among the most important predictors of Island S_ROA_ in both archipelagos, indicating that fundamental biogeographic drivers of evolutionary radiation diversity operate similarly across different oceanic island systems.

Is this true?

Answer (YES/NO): NO